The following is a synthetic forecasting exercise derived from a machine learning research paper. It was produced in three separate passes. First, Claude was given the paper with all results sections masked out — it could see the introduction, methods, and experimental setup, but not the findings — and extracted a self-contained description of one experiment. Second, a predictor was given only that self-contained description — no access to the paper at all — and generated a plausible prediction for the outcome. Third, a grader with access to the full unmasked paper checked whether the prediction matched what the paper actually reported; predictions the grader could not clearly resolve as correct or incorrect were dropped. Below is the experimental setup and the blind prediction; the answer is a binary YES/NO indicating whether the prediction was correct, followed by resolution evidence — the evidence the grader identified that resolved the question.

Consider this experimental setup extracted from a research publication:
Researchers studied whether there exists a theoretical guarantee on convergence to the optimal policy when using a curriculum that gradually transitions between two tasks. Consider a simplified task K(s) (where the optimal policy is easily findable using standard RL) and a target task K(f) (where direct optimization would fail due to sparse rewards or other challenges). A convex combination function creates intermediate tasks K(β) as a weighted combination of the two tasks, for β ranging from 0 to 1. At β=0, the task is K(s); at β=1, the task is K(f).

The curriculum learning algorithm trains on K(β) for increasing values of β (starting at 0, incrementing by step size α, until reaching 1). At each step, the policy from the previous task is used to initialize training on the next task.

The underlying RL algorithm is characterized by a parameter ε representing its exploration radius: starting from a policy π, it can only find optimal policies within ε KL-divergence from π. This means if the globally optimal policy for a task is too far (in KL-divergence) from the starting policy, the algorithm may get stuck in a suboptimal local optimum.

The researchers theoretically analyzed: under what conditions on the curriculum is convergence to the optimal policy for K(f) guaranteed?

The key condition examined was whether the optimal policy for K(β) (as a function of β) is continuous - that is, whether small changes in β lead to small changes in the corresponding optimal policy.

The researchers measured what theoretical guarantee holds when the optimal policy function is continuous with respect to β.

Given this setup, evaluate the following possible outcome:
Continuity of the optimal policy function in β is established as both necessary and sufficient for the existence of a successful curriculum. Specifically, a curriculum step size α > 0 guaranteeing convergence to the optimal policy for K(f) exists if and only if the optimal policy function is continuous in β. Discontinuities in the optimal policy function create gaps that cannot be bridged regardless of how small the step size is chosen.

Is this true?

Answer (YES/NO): NO